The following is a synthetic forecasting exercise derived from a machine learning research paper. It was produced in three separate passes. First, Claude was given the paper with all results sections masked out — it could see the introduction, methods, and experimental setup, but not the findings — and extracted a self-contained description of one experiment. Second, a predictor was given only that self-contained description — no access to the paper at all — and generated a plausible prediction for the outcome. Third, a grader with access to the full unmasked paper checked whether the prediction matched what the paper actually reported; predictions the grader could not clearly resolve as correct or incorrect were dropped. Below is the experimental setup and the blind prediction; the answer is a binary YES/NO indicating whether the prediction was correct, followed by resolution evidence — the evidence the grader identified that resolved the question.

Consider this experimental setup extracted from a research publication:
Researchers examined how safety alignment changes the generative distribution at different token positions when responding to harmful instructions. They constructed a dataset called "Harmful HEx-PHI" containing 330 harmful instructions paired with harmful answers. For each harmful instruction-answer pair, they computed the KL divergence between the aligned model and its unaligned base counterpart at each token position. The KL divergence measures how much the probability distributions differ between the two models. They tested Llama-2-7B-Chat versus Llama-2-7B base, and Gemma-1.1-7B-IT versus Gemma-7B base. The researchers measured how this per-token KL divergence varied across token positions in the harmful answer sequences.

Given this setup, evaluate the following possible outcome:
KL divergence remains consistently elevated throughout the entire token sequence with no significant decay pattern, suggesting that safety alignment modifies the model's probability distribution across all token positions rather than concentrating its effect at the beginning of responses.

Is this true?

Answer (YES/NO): NO